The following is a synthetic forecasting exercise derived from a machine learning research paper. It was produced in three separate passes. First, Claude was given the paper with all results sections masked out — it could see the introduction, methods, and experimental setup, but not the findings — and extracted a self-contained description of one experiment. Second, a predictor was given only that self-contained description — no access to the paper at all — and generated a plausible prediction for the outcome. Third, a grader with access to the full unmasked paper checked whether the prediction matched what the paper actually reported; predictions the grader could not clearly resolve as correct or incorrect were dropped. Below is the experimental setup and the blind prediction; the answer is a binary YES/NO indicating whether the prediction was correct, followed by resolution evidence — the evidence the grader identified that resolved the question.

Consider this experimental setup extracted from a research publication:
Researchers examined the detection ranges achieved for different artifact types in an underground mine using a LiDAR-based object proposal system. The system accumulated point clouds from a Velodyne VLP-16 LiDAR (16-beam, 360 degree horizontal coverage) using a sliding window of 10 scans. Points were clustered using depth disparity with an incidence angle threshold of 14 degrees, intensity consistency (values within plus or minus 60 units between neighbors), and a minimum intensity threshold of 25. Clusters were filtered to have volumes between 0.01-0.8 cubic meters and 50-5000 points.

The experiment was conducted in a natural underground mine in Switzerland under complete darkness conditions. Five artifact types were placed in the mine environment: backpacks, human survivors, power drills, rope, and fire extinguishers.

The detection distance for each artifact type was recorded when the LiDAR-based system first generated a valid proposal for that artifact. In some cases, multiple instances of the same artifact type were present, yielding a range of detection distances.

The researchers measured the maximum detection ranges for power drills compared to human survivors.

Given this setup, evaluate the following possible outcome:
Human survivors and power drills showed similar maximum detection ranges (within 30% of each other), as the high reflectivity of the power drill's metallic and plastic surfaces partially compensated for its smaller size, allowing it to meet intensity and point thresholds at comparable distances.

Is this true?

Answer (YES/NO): NO